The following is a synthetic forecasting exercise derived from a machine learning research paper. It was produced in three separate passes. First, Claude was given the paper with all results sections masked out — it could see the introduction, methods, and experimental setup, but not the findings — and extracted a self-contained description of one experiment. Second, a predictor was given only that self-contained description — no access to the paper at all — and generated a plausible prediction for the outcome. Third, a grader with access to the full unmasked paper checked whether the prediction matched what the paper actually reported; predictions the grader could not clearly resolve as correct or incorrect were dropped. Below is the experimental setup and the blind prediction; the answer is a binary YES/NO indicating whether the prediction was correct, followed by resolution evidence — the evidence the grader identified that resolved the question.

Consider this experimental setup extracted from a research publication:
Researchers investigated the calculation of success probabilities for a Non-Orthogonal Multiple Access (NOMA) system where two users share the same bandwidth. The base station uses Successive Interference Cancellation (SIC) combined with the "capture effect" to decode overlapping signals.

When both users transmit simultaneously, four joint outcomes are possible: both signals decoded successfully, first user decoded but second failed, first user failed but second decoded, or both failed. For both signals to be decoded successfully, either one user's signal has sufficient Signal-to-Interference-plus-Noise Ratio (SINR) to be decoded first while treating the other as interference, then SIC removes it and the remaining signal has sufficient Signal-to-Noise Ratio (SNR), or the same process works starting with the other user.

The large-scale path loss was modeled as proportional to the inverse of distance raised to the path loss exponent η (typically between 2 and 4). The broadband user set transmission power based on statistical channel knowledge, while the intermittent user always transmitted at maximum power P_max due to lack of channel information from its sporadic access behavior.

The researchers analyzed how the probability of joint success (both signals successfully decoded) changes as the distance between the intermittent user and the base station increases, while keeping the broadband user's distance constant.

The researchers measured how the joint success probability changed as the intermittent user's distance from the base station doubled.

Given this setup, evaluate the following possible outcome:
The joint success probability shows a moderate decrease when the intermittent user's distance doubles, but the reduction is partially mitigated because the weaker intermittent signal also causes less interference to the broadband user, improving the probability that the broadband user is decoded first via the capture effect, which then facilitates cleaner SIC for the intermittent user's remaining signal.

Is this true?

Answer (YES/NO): NO